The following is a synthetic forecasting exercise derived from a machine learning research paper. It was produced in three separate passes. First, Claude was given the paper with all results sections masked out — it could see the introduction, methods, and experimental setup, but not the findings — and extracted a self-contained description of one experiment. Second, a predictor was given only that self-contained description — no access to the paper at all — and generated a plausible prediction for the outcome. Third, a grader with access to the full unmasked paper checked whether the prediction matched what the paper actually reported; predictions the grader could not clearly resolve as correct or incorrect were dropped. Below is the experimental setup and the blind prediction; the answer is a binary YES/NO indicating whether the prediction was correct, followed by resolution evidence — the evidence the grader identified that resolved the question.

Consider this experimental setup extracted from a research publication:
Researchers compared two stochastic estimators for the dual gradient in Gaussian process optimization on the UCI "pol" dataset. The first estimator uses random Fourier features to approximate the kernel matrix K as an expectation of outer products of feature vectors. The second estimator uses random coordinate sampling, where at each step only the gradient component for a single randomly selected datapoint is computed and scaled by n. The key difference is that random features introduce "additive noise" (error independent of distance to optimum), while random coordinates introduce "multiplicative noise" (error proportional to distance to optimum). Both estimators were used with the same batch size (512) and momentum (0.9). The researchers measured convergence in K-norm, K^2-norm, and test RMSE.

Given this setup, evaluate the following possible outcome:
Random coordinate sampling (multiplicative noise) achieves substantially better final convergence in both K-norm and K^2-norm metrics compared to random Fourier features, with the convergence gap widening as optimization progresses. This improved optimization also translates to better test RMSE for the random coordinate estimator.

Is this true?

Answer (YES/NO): YES